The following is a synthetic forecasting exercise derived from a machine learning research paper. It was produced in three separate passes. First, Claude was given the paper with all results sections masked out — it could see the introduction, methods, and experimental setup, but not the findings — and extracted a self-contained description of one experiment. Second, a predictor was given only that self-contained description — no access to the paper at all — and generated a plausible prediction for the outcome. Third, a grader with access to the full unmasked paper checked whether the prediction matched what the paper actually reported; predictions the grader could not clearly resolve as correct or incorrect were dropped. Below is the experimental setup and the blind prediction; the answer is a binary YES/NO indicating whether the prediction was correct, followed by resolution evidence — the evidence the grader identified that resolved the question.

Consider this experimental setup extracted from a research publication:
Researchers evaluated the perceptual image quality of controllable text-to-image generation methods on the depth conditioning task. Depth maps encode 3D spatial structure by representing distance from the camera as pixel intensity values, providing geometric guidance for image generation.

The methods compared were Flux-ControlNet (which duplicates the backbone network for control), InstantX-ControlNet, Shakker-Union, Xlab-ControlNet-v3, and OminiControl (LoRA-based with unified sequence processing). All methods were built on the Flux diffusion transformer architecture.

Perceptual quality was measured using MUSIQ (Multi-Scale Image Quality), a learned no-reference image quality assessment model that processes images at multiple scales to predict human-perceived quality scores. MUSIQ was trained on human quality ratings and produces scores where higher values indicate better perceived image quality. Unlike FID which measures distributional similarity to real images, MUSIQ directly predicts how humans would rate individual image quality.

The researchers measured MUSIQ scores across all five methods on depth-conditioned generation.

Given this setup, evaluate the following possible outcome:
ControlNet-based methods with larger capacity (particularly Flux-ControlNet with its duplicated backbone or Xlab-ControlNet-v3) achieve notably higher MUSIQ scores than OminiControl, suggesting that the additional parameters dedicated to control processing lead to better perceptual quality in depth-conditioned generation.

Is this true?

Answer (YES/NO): NO